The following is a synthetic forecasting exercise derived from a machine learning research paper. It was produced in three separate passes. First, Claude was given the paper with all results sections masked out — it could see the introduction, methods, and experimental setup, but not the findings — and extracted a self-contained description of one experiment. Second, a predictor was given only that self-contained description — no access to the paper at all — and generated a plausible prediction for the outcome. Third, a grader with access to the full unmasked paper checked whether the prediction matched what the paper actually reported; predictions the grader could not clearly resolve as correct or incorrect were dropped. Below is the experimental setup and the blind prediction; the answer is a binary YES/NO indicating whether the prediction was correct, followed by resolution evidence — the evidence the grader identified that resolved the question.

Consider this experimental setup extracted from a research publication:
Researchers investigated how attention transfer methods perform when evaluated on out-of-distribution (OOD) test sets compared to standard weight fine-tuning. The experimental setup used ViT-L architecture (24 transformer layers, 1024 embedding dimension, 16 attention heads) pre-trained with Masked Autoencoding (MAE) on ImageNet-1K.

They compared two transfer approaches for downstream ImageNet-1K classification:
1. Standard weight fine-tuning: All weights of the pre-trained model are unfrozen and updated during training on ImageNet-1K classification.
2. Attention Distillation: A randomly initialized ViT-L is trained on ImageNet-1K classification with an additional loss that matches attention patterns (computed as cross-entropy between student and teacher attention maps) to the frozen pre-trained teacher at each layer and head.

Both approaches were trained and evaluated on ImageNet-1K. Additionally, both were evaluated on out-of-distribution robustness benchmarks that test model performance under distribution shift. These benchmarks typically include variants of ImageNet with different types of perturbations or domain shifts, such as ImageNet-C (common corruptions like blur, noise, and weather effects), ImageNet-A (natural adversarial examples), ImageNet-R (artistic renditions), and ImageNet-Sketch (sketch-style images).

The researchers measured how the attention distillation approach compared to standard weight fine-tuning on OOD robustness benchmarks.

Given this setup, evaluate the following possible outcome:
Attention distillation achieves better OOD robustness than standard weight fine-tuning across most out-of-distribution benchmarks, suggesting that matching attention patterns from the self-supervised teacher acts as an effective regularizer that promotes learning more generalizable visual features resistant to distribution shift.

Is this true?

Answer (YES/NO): NO